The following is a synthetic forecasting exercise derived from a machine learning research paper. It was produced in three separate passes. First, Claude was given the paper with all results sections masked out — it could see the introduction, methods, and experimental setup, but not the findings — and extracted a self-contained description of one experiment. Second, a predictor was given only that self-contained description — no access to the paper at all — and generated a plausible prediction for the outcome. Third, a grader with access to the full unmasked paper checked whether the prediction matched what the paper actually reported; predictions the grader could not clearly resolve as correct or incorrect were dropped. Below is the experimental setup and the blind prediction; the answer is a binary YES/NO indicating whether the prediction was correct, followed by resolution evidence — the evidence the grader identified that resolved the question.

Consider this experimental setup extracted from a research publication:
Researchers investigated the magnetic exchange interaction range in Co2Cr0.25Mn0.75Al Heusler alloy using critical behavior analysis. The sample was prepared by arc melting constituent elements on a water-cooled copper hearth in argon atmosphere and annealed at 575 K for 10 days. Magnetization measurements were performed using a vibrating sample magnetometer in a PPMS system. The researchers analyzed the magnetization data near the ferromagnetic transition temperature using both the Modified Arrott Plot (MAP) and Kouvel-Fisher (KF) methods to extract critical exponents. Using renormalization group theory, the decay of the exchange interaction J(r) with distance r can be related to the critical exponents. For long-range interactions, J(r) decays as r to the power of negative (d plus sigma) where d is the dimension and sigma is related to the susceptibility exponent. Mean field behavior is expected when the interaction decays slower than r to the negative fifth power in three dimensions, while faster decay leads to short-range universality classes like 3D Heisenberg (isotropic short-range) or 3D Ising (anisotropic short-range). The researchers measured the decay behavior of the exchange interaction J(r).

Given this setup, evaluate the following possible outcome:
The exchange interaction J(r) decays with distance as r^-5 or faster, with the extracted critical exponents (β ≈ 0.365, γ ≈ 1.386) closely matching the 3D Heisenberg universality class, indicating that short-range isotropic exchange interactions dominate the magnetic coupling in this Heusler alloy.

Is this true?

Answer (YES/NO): NO